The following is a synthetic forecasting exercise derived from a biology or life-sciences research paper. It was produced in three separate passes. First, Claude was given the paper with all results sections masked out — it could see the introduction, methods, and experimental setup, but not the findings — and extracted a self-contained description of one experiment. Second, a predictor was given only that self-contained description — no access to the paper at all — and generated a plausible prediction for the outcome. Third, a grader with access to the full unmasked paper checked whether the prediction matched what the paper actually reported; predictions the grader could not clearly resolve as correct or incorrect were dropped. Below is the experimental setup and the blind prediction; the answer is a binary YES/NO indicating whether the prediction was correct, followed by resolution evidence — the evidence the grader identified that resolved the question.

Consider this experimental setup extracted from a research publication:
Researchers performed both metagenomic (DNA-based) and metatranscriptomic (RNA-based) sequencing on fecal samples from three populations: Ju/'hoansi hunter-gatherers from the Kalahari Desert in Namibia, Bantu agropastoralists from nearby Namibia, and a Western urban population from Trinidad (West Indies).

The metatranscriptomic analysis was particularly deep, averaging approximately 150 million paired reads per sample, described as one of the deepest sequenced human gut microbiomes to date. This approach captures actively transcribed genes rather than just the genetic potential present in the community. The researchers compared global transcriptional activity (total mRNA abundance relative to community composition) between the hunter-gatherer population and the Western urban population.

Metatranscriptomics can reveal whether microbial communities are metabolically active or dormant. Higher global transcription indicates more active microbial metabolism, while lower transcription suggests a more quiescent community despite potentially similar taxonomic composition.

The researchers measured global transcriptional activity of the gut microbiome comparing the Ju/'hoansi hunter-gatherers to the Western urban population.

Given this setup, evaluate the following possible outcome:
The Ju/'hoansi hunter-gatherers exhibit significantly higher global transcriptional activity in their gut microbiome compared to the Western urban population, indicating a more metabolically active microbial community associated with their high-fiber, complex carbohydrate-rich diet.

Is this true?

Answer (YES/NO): YES